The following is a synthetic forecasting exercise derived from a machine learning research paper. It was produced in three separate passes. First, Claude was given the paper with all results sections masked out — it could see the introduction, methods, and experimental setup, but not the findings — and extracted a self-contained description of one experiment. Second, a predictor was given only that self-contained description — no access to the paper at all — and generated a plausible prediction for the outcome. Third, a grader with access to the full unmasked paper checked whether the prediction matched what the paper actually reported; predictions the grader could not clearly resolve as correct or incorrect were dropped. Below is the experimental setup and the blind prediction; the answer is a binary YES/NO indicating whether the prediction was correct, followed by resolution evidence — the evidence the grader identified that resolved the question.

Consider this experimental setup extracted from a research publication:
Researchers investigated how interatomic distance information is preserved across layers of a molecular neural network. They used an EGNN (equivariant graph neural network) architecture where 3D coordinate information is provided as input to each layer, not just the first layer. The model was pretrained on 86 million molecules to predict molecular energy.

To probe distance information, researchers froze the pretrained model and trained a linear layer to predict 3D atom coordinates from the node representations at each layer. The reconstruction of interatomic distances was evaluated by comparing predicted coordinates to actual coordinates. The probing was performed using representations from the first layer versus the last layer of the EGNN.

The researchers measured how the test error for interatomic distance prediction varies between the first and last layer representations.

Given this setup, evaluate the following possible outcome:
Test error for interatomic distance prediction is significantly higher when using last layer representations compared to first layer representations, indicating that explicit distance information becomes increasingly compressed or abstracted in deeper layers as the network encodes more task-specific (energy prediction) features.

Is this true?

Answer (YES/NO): NO